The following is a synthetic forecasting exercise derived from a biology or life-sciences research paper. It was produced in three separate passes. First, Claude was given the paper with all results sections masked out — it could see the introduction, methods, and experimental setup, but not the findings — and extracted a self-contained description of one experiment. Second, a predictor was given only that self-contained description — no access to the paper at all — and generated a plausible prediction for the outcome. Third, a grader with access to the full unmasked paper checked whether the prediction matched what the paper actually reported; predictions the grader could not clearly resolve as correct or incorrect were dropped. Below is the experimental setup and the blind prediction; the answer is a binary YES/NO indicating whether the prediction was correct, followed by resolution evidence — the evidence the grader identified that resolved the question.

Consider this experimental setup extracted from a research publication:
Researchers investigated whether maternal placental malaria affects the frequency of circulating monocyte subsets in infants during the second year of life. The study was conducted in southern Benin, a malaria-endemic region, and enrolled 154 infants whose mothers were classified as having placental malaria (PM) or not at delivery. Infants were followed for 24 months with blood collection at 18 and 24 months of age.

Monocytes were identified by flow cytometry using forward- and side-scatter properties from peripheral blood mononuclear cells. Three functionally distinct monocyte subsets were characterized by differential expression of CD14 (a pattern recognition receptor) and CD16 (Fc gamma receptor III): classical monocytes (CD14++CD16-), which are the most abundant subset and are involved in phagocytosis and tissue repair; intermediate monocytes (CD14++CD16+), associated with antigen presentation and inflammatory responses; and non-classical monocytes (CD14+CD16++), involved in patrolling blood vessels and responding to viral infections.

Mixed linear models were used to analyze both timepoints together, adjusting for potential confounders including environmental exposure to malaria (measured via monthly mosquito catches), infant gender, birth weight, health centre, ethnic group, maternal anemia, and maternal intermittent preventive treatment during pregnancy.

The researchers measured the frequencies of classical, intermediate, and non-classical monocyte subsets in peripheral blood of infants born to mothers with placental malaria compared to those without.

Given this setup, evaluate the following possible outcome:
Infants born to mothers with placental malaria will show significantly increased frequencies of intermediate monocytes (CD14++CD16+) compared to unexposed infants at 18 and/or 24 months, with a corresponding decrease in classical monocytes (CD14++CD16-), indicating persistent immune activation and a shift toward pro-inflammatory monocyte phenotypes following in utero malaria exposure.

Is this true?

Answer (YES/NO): NO